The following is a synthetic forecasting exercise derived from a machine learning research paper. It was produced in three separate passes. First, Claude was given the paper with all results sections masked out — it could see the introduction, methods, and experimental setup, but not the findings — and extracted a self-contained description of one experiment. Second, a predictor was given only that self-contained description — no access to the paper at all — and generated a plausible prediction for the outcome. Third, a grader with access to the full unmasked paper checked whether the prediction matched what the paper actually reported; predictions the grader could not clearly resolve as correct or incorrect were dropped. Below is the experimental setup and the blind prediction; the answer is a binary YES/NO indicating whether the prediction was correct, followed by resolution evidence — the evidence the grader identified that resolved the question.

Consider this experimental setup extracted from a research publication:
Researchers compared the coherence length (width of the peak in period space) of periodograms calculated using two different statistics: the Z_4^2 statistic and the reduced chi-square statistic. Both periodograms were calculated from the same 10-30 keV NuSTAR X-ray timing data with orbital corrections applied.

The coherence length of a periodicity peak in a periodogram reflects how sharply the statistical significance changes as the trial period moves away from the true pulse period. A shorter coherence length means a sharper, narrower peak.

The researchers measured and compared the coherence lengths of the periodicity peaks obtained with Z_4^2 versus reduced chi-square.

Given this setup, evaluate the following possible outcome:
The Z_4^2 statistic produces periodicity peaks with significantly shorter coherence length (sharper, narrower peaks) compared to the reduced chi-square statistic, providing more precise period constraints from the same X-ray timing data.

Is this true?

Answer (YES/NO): NO